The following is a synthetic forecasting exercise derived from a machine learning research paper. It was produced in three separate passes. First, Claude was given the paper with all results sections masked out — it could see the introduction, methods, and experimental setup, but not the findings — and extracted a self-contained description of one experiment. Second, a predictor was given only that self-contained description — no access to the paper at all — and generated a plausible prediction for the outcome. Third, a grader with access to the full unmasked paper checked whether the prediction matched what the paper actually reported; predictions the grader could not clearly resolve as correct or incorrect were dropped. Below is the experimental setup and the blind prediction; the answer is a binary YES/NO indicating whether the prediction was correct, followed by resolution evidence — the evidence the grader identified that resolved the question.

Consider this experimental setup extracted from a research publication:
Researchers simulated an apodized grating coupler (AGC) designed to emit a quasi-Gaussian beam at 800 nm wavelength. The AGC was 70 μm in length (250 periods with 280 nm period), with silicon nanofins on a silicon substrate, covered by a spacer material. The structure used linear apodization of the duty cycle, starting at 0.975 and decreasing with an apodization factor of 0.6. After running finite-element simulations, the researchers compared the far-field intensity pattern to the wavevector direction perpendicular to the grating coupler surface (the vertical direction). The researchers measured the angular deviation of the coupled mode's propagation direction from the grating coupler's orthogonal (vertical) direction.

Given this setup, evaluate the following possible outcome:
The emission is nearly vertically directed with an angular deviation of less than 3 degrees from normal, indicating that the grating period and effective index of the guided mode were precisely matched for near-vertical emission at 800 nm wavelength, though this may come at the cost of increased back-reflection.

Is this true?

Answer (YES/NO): NO